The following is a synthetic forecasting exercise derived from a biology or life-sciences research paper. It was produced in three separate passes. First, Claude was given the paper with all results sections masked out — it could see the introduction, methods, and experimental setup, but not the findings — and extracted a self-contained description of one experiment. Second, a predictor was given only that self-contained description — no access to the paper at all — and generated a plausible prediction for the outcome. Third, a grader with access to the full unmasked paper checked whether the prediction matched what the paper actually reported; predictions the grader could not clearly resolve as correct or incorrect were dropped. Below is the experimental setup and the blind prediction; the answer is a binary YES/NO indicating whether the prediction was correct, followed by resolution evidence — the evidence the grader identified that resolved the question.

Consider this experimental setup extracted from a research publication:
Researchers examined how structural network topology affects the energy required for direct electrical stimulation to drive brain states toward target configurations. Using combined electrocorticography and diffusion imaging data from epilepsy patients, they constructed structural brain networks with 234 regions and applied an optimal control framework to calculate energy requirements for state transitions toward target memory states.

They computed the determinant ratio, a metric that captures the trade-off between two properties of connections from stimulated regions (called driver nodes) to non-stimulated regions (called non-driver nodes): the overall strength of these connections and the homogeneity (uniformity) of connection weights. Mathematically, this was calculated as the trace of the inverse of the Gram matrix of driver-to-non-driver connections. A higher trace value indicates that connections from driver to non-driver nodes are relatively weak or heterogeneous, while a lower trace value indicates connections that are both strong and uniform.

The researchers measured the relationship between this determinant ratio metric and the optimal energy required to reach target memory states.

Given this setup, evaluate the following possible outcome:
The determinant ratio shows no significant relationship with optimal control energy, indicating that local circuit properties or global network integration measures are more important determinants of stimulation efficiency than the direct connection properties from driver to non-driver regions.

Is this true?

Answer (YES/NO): NO